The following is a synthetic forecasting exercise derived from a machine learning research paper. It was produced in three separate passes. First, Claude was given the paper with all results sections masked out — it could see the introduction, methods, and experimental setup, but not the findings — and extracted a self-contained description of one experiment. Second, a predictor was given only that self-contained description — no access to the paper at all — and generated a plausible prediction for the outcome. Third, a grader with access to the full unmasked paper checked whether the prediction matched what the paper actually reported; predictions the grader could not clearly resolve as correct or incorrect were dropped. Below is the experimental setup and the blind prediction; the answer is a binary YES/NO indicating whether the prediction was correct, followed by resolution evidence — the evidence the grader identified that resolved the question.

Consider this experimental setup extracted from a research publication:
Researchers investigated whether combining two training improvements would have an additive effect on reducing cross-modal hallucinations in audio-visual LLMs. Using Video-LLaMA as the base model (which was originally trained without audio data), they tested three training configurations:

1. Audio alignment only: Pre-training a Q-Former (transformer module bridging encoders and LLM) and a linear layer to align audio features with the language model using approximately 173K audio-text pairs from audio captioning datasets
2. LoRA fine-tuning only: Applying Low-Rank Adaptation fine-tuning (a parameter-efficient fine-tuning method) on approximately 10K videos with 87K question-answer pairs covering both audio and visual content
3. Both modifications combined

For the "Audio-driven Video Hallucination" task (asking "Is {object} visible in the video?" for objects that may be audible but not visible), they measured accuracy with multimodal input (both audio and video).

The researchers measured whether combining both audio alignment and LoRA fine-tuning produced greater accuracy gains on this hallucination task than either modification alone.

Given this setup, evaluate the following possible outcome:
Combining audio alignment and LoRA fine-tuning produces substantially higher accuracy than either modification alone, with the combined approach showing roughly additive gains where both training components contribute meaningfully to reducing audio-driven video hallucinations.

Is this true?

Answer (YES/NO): NO